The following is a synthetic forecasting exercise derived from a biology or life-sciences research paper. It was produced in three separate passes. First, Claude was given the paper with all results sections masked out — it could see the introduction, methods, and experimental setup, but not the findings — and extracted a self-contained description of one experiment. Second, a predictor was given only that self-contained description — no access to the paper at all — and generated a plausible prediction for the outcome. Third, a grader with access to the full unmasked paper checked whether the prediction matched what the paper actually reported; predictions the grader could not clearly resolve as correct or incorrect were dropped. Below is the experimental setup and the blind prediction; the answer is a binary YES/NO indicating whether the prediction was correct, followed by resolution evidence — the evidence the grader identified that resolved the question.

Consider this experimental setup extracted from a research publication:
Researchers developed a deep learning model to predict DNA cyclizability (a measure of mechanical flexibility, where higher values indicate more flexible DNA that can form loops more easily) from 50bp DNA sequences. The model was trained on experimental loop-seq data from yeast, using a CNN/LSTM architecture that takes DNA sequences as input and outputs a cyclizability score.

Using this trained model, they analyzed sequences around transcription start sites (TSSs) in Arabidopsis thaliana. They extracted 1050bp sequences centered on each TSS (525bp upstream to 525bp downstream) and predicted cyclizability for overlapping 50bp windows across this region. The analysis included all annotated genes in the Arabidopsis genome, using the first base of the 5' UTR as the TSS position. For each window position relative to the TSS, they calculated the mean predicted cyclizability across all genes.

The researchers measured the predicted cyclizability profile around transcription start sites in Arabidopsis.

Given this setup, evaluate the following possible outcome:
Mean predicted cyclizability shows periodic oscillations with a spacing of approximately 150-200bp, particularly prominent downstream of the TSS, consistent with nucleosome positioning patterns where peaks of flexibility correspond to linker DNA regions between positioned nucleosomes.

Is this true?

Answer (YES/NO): NO